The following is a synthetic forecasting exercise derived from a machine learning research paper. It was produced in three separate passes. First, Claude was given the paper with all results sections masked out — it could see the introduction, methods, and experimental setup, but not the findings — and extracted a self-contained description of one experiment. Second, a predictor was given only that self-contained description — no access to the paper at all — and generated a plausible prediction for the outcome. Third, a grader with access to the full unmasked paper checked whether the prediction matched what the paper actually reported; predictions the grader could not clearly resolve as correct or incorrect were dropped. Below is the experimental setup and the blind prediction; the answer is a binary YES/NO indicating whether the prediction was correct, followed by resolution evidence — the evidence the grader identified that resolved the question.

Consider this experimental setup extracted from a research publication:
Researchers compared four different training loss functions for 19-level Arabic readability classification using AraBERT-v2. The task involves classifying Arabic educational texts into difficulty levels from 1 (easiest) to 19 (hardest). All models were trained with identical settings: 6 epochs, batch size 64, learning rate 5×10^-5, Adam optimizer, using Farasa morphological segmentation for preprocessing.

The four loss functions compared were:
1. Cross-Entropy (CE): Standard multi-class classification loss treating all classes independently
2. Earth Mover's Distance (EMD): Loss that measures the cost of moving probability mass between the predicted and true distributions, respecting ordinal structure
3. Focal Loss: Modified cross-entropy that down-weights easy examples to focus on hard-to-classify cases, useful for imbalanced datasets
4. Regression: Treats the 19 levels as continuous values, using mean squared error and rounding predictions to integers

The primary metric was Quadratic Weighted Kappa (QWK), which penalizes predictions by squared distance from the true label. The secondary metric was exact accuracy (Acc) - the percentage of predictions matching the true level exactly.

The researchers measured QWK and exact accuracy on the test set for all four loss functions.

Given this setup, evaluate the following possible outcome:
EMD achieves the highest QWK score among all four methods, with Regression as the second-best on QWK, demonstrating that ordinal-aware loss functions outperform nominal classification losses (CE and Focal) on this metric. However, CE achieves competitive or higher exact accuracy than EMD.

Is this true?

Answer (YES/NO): NO